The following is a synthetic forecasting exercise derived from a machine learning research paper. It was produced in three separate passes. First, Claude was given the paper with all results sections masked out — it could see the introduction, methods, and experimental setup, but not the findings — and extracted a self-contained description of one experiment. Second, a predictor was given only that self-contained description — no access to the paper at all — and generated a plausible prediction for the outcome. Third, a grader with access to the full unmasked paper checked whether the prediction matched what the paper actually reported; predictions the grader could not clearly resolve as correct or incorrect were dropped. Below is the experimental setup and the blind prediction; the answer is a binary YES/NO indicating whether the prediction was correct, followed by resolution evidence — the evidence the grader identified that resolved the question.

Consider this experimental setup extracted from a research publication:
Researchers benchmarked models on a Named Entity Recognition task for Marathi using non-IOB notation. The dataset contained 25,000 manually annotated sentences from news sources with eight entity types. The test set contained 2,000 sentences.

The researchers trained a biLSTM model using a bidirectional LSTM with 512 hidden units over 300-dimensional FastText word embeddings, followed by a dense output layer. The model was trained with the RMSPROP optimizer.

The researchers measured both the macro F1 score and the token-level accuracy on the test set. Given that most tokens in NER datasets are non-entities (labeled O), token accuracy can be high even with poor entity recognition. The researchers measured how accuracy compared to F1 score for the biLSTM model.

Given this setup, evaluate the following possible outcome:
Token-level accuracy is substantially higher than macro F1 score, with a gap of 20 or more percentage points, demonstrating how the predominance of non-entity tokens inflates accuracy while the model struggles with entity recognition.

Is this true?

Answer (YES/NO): NO